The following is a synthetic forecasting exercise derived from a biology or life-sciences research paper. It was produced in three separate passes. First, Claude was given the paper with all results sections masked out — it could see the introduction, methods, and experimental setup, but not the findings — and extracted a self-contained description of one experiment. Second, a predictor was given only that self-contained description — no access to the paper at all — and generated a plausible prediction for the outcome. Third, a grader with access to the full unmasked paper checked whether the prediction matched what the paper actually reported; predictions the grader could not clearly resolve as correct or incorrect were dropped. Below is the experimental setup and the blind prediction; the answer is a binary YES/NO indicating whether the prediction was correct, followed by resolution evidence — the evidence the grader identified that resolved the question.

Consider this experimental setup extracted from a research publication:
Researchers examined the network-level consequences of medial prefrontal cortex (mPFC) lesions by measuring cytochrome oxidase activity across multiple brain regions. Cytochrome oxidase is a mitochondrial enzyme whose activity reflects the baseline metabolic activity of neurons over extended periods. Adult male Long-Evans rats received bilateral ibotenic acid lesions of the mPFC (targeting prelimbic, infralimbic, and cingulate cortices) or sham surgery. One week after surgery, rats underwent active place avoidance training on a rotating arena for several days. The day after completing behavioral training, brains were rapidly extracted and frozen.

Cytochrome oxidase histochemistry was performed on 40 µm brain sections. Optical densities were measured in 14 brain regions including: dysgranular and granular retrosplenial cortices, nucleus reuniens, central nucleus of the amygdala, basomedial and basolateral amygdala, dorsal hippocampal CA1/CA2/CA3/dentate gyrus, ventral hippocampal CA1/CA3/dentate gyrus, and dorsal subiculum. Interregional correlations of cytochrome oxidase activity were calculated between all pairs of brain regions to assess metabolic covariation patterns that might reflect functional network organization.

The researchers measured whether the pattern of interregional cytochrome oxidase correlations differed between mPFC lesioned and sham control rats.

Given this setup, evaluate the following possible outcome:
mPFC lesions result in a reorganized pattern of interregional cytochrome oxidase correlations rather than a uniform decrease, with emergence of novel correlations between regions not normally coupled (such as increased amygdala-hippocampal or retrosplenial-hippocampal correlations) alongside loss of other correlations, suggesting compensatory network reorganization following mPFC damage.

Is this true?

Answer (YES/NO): YES